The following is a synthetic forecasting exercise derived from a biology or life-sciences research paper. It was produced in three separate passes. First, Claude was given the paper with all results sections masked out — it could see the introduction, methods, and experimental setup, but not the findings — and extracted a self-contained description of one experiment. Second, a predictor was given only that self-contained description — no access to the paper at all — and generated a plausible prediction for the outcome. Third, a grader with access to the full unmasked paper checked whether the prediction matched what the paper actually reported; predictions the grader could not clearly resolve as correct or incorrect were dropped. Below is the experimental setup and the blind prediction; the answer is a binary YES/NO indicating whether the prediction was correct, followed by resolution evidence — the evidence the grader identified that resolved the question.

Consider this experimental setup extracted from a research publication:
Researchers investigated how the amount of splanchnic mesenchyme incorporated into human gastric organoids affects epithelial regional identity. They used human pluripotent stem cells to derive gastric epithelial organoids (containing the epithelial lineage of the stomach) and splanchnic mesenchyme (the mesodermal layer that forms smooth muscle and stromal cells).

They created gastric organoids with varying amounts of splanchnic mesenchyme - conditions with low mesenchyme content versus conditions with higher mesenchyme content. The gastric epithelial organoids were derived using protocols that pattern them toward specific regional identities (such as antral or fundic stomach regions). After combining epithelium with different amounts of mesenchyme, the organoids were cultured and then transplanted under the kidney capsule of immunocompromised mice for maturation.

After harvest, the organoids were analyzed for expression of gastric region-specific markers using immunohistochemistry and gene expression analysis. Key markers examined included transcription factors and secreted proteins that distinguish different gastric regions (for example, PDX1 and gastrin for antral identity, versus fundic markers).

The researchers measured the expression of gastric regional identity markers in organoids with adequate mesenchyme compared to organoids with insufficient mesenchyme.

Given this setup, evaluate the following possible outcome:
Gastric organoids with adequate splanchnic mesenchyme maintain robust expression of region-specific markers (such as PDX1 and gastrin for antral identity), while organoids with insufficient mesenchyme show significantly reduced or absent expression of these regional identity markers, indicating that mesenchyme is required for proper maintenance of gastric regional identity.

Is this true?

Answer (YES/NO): YES